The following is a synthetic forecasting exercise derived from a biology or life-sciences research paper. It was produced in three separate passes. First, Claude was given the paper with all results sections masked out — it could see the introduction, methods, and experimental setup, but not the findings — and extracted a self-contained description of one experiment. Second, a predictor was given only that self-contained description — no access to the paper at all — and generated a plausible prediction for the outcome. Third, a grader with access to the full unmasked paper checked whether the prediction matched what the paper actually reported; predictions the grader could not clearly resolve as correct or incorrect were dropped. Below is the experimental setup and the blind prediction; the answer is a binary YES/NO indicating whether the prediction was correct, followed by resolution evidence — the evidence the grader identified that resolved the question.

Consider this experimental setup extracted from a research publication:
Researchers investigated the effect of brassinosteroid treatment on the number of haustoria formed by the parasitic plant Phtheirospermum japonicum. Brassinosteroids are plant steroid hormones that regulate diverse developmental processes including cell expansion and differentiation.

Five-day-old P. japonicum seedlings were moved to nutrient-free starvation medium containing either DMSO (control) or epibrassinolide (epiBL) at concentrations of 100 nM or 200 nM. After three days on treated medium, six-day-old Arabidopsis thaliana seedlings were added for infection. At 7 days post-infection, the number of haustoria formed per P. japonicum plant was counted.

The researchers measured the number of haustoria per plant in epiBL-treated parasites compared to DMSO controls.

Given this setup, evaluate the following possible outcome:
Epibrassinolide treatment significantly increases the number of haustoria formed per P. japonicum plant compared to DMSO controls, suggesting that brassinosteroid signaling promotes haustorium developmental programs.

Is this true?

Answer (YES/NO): NO